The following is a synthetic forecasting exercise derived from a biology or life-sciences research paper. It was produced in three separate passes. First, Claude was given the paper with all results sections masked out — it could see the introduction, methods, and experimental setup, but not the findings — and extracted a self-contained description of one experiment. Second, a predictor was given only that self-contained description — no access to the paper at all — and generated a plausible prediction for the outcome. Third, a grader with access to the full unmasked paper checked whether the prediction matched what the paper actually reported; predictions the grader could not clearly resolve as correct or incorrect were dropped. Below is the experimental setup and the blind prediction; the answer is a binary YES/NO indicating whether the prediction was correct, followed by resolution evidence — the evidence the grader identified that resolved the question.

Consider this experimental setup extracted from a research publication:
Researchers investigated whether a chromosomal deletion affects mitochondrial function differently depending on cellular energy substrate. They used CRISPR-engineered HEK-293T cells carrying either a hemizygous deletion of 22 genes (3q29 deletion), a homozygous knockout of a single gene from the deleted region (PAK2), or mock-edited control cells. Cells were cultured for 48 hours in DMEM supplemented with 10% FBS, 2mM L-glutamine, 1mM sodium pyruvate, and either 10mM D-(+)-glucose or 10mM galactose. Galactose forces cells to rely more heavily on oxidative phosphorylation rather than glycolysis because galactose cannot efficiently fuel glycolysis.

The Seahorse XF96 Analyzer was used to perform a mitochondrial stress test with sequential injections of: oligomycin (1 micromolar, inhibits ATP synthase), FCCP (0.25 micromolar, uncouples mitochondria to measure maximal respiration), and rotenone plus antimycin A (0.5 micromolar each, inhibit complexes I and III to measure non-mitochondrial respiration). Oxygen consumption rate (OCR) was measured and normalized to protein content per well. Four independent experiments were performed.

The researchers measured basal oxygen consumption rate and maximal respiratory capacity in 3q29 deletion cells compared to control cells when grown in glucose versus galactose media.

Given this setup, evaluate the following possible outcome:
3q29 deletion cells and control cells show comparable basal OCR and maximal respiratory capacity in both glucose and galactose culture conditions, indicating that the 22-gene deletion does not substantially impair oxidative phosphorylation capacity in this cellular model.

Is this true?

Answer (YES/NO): NO